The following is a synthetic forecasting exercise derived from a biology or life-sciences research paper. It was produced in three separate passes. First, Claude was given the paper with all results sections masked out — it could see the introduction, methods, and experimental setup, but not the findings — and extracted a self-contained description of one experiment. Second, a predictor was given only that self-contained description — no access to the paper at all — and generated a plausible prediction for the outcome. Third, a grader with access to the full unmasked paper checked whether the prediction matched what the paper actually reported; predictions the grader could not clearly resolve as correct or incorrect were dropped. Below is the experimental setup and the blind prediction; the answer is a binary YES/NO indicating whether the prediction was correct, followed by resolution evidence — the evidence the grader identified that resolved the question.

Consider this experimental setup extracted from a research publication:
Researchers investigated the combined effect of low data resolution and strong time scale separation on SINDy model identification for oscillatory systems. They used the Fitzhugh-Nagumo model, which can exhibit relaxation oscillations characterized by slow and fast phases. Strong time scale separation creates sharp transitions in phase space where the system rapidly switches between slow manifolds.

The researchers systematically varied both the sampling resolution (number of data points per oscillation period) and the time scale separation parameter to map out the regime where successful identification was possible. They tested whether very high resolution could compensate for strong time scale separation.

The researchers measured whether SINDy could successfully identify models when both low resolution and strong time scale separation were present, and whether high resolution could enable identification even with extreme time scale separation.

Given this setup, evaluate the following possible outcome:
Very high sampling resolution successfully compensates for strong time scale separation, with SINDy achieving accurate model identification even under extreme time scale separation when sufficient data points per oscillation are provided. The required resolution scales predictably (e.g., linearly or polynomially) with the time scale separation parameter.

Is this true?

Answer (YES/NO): NO